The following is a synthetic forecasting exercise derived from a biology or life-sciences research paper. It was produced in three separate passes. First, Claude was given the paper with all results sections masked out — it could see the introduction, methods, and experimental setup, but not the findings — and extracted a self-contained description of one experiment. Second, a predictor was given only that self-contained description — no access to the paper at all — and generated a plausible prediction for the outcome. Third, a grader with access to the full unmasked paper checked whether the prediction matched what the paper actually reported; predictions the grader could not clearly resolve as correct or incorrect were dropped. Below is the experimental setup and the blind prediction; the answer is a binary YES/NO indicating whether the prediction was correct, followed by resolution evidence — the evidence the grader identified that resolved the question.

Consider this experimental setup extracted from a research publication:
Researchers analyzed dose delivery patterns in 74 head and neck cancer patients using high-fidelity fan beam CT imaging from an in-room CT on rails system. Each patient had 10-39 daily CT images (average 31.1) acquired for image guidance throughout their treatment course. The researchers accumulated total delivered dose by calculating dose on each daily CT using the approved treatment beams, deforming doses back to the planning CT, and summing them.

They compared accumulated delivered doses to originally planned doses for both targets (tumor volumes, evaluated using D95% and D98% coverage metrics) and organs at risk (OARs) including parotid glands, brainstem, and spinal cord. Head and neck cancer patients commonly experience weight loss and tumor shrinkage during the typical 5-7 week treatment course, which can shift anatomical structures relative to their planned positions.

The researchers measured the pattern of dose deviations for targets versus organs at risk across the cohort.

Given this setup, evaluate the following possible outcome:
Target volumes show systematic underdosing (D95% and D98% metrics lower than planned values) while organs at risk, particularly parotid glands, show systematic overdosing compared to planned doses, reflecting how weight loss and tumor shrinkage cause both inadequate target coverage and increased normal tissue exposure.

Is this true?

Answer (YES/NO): NO